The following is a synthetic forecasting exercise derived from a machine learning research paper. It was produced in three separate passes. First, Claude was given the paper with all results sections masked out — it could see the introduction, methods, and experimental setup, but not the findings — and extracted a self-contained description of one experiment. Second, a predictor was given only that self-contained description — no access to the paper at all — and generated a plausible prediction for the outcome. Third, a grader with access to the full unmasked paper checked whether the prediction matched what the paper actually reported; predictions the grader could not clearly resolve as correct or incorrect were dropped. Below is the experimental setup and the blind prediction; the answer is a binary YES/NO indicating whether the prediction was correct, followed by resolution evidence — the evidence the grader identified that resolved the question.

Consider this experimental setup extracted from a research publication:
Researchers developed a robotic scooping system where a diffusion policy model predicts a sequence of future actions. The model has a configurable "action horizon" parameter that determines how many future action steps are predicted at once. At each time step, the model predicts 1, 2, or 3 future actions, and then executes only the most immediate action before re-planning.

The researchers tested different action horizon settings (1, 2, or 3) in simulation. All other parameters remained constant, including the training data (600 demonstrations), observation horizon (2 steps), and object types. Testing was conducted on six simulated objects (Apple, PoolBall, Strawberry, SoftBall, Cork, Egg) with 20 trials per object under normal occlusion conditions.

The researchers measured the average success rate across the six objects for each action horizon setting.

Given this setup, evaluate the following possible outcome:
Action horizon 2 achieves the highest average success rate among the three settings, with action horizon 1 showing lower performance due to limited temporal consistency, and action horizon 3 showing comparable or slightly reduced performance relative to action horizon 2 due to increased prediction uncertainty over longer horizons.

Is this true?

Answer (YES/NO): NO